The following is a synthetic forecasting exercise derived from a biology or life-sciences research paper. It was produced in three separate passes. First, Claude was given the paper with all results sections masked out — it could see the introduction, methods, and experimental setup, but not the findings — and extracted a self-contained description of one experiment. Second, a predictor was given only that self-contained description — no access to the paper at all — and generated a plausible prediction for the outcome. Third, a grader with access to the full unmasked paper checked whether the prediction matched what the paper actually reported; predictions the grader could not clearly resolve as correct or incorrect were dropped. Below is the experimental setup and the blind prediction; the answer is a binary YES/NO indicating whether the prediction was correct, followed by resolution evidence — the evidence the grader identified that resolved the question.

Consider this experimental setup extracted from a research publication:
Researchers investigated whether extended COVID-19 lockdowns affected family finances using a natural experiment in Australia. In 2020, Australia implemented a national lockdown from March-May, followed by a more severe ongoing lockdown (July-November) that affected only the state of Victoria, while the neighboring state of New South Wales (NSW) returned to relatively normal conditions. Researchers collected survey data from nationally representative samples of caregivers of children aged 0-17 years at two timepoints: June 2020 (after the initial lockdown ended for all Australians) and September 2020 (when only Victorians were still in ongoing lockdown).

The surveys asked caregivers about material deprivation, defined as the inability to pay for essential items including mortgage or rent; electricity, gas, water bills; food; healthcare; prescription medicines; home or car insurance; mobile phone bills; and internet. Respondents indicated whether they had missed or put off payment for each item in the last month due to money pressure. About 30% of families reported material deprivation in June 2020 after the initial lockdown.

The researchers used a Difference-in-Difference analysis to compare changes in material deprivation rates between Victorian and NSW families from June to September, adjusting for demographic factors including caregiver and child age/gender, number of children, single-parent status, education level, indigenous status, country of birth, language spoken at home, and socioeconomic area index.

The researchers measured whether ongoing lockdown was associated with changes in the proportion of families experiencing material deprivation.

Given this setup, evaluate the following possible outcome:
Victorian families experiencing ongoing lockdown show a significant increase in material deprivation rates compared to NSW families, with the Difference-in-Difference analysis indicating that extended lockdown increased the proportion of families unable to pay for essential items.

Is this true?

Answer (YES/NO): NO